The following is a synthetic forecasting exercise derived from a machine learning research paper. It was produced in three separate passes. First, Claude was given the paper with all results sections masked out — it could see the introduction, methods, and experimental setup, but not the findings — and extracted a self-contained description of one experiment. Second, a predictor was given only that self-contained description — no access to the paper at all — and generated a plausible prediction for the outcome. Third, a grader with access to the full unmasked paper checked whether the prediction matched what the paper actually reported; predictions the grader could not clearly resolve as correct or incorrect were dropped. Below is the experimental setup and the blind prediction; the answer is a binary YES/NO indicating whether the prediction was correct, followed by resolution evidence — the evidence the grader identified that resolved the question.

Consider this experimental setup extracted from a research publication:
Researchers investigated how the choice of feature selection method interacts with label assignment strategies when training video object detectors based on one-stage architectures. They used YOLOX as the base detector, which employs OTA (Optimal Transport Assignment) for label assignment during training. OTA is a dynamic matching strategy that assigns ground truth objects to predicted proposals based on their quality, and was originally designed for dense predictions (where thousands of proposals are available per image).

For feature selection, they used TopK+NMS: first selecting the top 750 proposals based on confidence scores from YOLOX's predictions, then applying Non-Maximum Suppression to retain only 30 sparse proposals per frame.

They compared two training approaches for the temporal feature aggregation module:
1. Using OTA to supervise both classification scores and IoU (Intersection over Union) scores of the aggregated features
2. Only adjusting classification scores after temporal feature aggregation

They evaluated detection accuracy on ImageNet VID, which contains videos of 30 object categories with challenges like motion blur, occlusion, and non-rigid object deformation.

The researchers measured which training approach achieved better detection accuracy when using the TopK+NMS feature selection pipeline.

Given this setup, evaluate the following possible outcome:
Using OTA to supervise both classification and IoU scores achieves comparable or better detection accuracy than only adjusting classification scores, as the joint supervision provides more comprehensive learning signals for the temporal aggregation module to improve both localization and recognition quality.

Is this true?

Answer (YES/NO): NO